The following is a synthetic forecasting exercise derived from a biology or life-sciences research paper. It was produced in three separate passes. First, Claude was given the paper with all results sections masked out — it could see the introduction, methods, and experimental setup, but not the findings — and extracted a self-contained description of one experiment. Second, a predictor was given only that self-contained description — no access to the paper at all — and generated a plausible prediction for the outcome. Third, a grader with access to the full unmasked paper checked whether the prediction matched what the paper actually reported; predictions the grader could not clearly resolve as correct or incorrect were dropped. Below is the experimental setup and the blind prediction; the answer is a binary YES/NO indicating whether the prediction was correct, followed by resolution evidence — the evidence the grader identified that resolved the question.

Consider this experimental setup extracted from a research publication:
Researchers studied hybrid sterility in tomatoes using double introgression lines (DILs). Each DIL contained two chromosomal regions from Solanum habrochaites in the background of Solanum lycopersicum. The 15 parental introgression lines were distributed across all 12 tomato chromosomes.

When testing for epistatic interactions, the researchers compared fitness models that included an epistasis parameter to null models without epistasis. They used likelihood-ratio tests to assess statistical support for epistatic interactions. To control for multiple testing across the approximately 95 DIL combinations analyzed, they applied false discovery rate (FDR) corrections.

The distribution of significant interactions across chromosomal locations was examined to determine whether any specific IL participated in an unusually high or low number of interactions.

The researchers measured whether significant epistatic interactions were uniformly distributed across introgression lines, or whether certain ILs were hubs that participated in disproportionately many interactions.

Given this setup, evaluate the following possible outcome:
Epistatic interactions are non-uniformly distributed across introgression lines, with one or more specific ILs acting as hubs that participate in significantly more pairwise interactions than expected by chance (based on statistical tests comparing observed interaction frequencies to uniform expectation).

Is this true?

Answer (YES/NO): YES